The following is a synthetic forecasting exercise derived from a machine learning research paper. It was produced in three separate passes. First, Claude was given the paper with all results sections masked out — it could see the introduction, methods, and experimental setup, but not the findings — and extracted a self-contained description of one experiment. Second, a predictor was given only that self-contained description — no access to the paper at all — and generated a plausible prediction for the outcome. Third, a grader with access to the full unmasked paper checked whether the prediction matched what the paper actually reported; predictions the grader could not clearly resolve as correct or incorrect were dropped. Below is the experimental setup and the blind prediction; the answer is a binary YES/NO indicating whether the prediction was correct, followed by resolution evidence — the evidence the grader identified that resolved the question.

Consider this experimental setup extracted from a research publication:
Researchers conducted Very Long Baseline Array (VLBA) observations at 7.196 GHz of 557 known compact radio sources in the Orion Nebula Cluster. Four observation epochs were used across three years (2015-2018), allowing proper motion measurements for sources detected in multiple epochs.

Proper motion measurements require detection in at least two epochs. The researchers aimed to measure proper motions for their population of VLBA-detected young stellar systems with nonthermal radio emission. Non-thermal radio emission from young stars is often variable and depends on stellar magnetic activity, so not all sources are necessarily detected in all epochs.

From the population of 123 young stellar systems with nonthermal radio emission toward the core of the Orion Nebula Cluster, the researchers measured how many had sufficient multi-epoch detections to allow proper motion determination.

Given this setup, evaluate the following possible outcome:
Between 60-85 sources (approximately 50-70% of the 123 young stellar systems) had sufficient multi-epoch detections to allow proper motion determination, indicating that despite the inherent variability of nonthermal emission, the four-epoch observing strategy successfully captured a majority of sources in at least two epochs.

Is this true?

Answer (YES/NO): NO